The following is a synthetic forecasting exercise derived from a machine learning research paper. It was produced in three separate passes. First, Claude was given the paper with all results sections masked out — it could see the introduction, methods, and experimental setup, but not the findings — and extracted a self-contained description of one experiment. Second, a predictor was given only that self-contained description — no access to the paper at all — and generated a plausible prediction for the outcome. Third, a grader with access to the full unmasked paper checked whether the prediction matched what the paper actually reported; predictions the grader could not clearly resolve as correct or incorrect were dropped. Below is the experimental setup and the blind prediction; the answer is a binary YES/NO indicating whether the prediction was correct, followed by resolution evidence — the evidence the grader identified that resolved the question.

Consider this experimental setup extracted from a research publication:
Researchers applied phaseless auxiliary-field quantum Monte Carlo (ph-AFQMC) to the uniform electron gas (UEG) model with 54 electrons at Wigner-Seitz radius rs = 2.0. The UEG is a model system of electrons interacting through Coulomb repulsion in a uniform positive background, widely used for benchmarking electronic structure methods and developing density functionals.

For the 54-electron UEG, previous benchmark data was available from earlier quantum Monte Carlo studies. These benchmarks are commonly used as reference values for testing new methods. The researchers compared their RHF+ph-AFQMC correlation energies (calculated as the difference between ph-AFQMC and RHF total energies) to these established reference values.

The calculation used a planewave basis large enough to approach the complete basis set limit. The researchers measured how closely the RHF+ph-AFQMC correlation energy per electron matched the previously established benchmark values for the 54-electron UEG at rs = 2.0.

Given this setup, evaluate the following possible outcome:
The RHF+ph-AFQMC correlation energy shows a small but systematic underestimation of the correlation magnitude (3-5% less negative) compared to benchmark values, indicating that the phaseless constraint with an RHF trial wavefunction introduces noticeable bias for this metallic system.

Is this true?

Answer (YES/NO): NO